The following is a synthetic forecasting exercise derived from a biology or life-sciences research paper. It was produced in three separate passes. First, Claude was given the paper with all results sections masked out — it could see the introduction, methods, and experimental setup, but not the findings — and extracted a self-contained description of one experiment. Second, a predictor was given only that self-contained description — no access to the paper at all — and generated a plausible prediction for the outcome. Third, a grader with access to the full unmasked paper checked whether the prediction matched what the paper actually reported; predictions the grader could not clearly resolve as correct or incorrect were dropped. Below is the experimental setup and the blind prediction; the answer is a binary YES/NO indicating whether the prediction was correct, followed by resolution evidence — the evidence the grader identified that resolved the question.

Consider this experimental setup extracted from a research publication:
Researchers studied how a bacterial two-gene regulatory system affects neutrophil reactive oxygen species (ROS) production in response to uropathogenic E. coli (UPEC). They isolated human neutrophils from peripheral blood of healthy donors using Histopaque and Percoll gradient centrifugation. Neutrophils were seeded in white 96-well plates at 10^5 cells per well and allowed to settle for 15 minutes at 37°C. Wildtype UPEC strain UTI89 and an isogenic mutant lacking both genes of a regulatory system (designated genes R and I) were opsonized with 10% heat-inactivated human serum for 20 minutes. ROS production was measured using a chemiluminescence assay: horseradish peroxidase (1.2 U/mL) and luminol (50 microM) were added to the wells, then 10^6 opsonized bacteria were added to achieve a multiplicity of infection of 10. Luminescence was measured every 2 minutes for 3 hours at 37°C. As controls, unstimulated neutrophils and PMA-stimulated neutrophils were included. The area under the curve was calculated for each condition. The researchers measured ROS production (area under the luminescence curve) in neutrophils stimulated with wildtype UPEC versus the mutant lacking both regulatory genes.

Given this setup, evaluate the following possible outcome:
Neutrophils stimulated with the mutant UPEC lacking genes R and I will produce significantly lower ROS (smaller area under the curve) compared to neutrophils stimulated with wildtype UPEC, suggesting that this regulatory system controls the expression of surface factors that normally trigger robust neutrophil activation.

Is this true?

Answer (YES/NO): NO